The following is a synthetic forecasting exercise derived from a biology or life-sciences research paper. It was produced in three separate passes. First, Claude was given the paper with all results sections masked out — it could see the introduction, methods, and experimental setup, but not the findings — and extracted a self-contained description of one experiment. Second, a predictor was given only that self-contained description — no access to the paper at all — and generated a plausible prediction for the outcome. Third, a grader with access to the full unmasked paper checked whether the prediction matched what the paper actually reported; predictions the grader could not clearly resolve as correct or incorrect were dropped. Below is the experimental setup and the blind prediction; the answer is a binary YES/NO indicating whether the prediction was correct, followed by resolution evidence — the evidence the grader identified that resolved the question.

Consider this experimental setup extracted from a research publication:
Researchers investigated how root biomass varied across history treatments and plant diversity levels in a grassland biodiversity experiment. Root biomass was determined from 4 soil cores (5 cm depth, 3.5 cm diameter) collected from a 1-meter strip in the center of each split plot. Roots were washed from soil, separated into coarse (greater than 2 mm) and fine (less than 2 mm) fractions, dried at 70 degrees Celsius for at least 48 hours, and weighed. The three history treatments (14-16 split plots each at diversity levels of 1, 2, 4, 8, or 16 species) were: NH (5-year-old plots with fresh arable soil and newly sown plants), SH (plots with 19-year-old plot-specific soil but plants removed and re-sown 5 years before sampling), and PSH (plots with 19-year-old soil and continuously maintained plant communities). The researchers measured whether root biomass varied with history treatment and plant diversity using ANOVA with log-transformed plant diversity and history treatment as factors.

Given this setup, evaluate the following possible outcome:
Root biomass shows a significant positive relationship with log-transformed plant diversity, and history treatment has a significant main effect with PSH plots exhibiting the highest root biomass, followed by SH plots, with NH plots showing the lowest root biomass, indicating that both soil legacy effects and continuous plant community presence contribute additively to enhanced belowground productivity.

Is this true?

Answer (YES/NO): NO